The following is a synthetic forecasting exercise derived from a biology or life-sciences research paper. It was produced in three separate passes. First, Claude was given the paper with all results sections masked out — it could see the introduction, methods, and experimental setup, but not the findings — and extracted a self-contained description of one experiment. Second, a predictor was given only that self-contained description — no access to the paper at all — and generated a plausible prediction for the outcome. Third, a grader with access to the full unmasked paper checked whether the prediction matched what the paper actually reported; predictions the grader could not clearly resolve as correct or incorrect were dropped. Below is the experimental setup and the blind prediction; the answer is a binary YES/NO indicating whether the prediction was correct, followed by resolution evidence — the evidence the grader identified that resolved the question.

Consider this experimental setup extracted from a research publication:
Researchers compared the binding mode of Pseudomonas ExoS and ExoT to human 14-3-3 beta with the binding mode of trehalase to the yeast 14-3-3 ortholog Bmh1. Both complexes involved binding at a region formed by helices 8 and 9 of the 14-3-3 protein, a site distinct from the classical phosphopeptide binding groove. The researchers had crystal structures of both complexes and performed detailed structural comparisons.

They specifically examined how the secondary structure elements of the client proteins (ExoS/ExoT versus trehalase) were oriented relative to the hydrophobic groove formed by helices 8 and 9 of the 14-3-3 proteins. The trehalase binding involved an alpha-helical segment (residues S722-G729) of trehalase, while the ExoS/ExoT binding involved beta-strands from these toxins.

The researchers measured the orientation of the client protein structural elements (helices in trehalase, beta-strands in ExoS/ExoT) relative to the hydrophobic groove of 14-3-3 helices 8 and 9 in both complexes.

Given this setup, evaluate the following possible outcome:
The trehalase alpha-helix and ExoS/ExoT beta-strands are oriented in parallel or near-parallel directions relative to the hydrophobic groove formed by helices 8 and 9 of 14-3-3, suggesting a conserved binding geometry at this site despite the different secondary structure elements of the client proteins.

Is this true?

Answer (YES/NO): NO